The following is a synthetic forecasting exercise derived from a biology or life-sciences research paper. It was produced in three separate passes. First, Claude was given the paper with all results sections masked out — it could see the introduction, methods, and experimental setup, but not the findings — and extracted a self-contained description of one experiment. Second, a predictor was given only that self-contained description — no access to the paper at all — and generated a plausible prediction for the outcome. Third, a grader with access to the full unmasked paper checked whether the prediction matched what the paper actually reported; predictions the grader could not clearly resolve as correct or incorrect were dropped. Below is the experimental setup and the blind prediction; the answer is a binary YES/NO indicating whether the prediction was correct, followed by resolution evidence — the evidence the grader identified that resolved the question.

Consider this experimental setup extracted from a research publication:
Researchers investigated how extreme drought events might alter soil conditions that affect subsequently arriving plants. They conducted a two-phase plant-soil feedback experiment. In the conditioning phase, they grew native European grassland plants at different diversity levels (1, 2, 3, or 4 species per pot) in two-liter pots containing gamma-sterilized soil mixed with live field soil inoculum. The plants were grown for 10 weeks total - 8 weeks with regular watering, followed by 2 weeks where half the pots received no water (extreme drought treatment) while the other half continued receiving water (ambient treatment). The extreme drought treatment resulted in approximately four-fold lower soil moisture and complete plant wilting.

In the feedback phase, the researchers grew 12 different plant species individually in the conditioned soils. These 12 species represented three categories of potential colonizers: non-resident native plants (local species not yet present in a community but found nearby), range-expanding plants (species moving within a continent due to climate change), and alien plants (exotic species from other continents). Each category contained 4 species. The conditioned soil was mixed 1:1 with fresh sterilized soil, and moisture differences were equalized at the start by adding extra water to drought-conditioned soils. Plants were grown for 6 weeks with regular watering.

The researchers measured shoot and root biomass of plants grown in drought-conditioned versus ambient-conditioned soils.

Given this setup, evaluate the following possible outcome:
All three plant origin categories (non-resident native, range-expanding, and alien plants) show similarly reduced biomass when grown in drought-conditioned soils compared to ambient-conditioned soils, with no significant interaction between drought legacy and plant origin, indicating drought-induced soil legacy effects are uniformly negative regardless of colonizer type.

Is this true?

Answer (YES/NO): NO